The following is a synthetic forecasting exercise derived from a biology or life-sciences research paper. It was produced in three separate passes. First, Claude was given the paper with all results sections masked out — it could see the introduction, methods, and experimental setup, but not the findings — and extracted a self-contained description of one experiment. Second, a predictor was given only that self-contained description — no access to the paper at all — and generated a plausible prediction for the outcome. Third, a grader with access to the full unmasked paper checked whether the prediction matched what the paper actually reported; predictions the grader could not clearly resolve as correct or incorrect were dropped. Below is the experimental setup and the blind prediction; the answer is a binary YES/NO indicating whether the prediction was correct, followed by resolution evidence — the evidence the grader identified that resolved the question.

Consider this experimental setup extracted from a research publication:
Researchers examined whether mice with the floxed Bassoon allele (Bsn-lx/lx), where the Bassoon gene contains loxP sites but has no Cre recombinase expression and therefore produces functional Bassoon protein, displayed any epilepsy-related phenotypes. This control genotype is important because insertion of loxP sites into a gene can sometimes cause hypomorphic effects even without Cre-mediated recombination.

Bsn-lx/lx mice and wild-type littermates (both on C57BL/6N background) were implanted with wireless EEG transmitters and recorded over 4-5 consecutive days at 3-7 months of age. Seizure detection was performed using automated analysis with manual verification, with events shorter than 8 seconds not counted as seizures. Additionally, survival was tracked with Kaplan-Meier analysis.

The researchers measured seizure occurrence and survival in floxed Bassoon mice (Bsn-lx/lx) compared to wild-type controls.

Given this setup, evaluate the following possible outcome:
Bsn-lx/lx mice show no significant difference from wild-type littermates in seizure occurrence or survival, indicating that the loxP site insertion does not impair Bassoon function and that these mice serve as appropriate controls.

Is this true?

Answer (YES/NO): YES